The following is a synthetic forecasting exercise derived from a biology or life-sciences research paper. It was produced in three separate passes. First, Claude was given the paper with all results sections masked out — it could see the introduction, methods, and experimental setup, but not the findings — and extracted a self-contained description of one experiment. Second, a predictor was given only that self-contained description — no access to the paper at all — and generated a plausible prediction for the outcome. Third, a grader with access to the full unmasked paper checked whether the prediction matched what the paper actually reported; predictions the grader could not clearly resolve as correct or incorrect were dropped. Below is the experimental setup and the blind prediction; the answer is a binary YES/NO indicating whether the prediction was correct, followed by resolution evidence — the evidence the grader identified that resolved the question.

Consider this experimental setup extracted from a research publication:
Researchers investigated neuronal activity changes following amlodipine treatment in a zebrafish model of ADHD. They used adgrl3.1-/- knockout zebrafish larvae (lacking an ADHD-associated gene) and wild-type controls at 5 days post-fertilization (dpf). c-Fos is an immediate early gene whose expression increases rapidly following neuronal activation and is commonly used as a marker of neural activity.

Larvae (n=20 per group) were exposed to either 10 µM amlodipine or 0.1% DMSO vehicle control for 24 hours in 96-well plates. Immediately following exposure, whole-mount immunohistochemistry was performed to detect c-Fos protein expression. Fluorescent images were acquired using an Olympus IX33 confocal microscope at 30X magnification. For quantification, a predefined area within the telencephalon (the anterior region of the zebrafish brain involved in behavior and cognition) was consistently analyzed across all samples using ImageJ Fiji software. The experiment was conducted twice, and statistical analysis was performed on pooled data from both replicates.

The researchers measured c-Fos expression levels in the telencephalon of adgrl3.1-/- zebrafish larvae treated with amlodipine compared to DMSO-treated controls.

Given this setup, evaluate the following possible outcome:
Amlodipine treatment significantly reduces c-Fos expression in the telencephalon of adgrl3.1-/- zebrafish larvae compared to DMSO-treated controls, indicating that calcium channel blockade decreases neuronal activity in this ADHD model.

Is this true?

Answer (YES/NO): YES